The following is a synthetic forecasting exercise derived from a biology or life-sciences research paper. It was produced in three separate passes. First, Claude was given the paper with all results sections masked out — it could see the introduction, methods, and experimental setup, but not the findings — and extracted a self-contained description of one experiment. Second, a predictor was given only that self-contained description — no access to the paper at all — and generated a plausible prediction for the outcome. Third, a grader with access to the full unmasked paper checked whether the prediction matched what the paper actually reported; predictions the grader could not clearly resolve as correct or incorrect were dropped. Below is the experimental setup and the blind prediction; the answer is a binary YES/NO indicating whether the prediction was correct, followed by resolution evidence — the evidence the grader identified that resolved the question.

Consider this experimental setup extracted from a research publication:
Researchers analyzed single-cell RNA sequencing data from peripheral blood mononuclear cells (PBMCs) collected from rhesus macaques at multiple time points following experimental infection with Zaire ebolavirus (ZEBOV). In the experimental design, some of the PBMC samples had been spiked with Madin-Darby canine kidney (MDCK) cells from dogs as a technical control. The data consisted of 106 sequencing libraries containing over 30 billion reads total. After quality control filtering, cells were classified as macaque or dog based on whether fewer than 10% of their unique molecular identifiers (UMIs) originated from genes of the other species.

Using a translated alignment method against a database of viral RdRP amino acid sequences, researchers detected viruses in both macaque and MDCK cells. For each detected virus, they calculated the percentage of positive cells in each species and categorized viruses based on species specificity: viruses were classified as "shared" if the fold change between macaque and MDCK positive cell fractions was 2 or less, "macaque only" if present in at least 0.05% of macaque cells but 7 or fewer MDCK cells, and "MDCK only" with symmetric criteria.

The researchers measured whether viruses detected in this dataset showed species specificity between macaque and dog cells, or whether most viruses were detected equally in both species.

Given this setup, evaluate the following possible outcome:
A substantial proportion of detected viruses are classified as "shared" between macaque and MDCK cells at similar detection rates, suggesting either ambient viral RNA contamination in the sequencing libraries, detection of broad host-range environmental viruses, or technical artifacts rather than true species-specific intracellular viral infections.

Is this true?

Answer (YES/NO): YES